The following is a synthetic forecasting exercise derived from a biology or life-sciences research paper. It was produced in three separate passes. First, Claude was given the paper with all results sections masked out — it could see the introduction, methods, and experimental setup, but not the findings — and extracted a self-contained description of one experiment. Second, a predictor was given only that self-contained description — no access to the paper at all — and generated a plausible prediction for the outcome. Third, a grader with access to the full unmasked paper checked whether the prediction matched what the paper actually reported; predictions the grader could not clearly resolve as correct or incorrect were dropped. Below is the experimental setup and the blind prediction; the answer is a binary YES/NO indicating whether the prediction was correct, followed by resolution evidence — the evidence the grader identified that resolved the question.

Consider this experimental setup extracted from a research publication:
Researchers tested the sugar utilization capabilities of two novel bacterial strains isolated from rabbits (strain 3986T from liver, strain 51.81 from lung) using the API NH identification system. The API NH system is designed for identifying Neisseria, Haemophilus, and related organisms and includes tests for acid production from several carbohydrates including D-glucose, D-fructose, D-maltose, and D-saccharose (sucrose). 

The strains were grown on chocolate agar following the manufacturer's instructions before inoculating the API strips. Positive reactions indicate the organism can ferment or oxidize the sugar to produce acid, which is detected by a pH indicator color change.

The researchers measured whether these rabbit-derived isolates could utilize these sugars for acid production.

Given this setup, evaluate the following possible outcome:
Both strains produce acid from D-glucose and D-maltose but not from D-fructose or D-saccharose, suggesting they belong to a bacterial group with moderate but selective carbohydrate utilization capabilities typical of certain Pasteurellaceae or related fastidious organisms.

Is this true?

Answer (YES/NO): NO